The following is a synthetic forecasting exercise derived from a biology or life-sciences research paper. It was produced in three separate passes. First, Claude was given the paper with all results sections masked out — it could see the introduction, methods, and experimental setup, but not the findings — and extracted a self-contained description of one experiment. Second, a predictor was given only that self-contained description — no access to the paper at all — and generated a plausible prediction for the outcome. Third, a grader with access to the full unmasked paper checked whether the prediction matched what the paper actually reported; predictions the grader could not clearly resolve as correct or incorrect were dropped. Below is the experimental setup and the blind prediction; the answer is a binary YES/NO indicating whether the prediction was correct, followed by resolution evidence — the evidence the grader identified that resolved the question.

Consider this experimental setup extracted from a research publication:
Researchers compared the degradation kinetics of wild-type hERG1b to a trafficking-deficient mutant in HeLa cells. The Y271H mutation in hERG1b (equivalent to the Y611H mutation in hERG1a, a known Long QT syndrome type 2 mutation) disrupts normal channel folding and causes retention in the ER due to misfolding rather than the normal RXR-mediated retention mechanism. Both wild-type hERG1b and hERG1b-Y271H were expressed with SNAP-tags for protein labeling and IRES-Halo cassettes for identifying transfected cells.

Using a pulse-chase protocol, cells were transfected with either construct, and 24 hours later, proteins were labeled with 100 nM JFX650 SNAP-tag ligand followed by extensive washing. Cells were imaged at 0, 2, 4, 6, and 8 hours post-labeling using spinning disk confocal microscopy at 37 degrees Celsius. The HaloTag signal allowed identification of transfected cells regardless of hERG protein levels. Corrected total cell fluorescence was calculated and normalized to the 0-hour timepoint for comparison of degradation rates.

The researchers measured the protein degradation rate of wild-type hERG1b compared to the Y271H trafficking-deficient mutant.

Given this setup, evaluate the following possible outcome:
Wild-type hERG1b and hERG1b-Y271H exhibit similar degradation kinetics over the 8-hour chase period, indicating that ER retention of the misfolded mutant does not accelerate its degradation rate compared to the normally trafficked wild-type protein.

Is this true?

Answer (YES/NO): NO